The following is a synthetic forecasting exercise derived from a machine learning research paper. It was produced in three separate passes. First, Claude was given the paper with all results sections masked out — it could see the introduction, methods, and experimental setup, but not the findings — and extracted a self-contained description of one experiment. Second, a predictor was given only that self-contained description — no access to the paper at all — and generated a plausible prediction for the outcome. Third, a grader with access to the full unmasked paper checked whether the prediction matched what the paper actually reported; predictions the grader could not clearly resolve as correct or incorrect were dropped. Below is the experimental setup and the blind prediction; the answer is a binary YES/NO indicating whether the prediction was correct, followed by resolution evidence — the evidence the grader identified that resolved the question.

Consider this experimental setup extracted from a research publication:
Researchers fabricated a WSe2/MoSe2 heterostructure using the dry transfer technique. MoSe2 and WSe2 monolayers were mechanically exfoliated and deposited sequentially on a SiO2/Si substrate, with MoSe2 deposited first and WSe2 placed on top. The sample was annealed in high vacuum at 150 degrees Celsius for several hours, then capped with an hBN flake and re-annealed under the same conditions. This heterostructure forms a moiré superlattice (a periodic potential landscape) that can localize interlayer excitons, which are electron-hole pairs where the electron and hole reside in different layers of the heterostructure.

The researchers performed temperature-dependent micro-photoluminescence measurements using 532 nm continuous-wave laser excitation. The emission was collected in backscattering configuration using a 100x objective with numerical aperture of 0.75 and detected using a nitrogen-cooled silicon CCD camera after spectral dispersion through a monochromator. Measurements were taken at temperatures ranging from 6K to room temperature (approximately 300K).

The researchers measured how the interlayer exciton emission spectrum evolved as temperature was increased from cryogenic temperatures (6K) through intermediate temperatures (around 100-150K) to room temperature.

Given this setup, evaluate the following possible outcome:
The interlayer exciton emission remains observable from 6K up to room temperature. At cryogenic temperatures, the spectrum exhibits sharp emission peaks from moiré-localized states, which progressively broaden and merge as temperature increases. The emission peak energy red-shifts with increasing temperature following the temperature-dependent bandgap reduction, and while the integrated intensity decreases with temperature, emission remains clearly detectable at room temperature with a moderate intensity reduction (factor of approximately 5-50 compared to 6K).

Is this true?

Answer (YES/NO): NO